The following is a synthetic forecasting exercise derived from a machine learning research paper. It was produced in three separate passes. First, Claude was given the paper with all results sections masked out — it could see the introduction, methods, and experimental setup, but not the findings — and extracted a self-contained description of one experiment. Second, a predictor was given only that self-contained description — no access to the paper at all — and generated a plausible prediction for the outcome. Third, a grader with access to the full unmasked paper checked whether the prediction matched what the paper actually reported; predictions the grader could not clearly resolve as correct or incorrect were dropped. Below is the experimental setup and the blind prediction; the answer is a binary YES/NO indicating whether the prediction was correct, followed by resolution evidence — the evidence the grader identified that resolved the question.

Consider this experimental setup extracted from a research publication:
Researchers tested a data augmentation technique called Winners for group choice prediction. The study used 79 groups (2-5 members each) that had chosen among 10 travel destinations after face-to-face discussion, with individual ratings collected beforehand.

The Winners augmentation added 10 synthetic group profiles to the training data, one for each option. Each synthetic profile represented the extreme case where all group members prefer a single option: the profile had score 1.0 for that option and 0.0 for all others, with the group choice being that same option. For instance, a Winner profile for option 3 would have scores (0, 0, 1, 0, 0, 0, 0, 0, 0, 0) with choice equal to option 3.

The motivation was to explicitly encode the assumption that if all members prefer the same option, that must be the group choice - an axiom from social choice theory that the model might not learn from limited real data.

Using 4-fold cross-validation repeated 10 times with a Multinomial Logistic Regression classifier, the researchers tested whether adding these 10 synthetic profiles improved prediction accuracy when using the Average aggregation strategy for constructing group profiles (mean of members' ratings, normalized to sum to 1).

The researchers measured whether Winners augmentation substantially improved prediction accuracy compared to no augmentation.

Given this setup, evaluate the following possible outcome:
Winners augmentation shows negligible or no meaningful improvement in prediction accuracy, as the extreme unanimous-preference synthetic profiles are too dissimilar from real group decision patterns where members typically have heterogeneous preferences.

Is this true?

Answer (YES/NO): NO